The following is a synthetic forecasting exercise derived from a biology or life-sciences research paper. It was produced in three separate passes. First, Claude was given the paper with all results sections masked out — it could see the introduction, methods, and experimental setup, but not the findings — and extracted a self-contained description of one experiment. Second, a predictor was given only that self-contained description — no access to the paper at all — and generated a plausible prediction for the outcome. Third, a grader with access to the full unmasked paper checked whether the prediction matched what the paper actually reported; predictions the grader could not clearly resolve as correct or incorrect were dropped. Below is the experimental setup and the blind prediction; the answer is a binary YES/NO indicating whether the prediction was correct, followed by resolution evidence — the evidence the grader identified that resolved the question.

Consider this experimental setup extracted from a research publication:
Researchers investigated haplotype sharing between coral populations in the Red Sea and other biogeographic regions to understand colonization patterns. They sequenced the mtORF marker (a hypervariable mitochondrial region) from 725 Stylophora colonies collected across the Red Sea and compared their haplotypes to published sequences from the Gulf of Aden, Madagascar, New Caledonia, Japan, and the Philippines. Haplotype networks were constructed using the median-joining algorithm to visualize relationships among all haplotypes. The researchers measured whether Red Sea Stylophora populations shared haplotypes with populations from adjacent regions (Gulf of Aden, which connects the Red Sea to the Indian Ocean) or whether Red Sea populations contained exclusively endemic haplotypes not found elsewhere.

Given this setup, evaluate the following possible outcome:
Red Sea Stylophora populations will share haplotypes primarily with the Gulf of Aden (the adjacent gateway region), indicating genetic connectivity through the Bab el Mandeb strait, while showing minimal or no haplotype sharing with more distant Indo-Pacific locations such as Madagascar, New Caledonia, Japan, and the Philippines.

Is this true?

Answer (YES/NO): NO